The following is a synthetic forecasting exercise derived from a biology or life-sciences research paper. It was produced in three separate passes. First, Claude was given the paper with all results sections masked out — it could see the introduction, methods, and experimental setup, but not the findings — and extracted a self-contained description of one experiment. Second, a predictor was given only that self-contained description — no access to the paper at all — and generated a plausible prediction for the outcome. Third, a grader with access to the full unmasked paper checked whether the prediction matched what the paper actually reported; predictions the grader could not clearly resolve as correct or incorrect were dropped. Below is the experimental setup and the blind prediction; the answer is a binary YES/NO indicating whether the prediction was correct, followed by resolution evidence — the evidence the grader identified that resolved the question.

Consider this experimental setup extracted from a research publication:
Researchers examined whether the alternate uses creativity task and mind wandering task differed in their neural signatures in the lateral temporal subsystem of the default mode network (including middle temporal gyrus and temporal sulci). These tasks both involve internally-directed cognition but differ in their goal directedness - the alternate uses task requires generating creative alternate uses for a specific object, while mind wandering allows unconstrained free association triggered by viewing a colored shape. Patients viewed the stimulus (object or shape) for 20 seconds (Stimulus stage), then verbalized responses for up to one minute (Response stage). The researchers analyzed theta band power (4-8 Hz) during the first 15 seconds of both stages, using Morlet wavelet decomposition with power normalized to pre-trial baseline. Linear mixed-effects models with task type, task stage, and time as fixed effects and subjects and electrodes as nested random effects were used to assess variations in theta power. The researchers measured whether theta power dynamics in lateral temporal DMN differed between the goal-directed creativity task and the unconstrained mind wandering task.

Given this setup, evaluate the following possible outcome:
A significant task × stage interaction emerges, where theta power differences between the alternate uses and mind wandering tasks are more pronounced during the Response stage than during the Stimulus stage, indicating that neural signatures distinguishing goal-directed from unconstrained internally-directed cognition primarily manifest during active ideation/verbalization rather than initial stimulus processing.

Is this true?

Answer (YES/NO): YES